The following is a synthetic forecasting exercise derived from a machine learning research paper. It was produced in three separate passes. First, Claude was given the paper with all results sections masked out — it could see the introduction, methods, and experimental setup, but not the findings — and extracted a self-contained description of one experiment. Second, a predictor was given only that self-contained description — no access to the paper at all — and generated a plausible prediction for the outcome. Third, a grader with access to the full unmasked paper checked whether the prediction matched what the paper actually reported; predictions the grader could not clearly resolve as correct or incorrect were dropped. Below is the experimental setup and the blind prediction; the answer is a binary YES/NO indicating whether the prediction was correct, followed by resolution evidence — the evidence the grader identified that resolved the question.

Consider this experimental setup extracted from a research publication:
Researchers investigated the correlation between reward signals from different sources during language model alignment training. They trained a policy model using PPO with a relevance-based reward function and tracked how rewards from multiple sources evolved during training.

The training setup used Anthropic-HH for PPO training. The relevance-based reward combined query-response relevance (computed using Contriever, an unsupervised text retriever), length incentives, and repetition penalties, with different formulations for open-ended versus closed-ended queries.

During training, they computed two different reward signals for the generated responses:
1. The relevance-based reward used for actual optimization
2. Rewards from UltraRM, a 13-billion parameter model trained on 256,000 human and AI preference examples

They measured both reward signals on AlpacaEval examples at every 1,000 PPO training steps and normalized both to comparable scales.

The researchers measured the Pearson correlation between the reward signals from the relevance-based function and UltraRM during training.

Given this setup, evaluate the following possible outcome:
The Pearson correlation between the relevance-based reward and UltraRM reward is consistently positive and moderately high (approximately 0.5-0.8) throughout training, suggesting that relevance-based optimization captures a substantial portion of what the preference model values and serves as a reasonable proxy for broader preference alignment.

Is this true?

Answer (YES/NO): NO